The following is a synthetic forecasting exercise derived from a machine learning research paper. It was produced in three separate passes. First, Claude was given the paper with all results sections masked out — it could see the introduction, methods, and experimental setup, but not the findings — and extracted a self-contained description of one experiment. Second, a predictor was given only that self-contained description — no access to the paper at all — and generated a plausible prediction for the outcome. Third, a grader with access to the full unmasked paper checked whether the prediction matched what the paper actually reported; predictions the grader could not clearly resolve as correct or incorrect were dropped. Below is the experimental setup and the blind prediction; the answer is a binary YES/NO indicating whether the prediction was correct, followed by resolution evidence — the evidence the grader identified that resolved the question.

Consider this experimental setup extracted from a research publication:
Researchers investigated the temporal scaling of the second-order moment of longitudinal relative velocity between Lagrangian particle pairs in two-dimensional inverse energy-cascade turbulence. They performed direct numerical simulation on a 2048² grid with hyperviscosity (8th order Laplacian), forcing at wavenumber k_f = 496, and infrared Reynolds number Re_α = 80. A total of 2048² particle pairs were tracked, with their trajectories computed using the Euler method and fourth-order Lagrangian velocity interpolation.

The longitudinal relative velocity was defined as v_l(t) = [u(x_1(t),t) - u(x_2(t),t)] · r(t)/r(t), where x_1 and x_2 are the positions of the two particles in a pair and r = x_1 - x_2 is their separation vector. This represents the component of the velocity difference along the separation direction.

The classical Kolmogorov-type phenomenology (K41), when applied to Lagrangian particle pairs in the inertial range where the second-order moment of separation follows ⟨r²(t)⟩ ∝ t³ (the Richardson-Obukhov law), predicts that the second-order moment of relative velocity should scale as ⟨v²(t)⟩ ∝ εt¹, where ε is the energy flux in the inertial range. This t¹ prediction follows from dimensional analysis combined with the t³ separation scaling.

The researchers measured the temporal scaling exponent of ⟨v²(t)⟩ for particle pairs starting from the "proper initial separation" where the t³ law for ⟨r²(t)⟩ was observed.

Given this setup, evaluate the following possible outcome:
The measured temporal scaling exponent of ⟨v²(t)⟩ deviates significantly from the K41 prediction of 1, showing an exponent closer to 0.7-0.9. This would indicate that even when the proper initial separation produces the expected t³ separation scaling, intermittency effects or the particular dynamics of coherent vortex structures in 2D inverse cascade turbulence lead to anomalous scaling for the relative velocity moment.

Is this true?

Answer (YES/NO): NO